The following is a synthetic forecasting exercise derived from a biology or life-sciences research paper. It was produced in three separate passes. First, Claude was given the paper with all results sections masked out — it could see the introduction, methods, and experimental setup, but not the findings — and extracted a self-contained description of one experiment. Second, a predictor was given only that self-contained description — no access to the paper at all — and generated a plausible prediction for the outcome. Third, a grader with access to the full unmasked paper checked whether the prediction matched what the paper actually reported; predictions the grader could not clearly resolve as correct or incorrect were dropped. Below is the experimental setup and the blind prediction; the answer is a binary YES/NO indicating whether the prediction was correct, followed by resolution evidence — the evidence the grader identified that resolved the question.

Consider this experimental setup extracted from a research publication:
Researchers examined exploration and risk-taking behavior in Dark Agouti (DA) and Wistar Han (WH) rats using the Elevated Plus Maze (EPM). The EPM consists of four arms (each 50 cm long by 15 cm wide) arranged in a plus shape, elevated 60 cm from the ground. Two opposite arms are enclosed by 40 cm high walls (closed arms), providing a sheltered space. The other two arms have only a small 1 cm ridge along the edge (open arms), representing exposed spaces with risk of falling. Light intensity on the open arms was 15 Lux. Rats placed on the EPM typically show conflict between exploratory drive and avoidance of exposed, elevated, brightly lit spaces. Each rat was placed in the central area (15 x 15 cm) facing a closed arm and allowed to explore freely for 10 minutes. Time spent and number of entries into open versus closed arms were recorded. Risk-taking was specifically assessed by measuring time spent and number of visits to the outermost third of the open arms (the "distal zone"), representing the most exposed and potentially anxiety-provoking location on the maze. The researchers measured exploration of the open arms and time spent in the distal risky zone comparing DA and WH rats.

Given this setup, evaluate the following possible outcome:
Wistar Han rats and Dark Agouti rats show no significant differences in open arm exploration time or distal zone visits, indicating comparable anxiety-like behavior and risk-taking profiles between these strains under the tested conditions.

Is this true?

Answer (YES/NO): NO